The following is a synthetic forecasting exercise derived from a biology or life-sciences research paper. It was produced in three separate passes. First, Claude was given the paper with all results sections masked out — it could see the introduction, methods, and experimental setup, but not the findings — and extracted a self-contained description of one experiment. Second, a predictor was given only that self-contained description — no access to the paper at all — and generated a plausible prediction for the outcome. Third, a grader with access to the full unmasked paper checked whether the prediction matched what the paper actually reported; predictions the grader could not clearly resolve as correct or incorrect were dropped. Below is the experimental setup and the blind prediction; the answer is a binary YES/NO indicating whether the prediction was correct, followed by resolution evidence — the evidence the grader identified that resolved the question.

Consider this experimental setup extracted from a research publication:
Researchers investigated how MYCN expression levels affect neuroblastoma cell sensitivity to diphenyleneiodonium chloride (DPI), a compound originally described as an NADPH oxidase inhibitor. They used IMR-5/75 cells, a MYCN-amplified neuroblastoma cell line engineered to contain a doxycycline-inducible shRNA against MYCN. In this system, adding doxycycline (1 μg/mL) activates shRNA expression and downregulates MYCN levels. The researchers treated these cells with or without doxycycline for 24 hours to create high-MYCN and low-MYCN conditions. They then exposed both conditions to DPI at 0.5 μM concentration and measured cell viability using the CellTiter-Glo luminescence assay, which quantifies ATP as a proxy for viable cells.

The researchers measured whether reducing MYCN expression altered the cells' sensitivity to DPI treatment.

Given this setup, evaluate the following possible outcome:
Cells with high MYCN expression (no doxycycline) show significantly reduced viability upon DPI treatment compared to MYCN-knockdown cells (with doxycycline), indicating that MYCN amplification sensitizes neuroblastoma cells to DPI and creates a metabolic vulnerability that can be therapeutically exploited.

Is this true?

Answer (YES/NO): YES